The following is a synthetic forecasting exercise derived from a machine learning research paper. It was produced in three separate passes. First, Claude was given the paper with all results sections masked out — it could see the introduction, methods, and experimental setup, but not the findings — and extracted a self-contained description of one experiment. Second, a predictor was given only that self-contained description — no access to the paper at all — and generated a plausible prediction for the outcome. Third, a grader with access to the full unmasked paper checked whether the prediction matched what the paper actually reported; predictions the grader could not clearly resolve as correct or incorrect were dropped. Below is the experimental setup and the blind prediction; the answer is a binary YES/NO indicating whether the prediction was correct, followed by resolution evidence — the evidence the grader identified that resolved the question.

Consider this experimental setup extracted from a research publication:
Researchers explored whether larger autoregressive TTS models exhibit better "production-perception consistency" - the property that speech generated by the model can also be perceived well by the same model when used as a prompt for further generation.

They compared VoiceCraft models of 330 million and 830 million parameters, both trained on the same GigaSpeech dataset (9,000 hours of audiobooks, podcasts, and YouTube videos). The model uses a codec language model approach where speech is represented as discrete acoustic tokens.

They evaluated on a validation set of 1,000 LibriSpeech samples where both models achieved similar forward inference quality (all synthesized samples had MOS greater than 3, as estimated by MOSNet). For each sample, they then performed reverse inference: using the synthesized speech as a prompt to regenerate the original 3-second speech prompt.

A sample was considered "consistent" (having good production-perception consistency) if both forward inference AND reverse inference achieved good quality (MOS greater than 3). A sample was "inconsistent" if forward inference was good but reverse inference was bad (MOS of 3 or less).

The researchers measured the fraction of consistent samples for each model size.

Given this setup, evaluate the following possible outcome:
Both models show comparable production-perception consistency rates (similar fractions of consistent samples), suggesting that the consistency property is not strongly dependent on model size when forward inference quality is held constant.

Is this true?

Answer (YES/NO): NO